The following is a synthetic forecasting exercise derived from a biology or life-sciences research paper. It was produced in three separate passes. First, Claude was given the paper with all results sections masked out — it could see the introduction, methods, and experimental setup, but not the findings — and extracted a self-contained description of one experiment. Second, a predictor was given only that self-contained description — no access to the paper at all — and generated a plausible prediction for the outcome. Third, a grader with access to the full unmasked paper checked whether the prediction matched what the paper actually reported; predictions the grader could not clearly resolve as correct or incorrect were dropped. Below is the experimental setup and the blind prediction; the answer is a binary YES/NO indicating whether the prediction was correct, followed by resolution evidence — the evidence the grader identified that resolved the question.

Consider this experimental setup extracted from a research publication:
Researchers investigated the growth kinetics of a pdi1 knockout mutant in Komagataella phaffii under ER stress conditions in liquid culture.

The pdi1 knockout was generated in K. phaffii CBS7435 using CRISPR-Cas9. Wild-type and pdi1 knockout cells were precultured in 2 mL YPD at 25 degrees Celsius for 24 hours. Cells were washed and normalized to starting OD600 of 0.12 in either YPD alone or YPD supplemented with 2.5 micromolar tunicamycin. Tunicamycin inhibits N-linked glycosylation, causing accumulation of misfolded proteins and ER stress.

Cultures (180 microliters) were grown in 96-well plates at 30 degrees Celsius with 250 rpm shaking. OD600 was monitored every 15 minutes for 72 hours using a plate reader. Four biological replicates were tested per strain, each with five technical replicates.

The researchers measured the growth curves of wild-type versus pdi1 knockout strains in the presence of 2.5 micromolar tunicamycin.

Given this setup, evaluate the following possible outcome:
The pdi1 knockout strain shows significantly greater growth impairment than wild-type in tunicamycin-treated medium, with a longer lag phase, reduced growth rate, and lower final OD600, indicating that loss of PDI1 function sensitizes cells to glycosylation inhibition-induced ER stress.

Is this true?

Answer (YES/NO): YES